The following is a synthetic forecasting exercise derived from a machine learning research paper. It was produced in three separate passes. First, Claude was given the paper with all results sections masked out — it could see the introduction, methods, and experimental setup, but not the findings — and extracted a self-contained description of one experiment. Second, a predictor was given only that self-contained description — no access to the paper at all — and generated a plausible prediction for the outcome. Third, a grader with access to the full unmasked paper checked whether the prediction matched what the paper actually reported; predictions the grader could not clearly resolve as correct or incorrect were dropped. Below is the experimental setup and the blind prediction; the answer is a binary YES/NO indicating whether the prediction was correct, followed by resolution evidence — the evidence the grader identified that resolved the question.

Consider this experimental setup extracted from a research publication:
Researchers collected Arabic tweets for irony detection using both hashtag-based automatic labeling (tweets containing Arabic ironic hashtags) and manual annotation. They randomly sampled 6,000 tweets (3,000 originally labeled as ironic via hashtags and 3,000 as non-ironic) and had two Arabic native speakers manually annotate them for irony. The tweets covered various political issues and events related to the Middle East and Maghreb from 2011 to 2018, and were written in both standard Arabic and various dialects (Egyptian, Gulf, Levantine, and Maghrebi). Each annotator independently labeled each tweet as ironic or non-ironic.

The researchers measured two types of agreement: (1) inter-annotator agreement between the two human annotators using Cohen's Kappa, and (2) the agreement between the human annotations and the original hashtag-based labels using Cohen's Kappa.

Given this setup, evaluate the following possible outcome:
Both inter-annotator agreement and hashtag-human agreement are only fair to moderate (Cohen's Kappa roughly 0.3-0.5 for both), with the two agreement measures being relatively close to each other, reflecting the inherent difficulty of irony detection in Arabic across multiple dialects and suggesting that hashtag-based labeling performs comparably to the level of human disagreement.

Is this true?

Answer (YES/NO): NO